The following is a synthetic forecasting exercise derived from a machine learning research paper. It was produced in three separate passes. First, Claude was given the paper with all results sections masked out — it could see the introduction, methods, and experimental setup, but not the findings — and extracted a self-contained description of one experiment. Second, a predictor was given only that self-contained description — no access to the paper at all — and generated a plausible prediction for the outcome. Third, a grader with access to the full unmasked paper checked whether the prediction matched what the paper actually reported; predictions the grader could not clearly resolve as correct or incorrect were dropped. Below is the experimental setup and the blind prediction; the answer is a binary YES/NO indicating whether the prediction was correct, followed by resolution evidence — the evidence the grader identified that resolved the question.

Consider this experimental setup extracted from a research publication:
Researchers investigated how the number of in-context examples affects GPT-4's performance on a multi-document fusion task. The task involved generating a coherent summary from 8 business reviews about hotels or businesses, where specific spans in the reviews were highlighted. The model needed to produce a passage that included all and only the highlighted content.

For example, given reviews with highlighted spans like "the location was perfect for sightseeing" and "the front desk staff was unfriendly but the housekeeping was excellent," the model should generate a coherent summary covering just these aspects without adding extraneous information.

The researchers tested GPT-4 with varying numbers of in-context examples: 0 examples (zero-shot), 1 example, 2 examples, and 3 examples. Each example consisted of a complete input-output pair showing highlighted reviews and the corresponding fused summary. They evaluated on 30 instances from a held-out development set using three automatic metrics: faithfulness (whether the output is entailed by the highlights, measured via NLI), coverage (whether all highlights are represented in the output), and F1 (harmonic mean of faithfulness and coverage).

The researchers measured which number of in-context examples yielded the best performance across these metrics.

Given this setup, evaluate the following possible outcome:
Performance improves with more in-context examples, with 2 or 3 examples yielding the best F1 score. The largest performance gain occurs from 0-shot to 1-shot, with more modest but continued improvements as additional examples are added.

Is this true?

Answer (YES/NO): NO